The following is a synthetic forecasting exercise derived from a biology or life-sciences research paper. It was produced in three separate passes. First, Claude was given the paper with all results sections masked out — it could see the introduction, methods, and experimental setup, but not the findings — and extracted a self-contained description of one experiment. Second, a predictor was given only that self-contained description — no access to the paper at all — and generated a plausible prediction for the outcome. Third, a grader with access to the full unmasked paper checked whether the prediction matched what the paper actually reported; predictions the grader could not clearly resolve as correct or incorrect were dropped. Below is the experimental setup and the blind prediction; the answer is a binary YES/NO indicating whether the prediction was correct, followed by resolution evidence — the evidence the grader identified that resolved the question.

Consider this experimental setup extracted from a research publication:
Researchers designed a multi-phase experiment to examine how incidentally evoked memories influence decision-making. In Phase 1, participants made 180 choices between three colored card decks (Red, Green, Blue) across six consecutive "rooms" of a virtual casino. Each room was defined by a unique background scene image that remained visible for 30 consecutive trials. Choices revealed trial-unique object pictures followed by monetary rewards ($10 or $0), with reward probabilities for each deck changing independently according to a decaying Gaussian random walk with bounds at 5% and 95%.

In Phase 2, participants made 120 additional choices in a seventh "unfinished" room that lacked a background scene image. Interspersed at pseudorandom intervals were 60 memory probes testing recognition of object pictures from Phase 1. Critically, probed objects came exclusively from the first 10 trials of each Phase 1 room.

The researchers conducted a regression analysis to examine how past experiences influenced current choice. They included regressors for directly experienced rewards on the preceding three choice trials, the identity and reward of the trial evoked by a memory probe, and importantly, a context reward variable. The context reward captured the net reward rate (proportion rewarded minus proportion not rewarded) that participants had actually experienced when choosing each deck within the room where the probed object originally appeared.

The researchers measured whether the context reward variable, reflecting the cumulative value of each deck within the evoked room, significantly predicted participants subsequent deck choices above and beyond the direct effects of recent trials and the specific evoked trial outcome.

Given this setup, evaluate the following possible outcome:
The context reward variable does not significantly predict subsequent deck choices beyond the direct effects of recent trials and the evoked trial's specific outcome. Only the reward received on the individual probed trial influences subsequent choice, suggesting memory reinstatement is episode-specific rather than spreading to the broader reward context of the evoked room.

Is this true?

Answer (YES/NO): NO